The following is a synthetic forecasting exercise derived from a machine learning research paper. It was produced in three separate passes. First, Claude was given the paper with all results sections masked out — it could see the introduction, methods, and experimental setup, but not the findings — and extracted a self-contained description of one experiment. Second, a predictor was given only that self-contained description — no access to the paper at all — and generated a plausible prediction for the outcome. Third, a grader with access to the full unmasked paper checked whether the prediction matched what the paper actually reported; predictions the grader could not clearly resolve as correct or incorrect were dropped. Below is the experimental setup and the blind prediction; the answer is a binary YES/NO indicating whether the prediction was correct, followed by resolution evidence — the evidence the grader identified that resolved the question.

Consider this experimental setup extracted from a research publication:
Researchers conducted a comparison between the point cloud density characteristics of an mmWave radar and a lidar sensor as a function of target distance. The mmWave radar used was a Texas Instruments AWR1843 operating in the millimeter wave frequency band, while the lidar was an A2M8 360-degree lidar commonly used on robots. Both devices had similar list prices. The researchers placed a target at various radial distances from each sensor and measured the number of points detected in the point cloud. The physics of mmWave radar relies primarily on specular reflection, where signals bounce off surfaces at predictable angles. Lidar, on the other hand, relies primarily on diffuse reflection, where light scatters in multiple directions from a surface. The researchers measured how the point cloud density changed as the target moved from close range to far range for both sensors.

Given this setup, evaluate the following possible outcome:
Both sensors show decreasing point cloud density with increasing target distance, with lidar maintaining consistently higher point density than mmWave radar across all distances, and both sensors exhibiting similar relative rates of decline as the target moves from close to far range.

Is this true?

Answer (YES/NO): NO